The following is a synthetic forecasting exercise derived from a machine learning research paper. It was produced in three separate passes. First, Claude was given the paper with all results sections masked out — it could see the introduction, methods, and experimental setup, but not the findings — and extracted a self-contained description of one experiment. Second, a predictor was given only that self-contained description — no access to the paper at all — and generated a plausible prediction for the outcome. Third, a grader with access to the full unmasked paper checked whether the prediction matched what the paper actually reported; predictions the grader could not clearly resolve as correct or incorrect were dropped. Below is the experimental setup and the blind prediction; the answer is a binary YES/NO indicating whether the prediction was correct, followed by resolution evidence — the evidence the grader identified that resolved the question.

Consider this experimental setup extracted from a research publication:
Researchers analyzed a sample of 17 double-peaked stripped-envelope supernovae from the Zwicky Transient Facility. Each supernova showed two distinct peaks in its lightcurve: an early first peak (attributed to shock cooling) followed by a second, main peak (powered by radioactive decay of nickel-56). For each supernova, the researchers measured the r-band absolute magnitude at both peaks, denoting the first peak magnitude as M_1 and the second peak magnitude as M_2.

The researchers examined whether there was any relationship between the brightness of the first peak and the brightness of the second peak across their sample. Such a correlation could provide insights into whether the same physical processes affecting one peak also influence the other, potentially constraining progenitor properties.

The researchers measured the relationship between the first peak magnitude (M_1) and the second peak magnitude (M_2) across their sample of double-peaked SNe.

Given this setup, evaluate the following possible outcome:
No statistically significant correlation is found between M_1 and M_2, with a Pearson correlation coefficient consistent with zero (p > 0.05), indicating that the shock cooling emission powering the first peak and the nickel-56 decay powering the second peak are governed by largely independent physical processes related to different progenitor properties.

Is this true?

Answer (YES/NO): NO